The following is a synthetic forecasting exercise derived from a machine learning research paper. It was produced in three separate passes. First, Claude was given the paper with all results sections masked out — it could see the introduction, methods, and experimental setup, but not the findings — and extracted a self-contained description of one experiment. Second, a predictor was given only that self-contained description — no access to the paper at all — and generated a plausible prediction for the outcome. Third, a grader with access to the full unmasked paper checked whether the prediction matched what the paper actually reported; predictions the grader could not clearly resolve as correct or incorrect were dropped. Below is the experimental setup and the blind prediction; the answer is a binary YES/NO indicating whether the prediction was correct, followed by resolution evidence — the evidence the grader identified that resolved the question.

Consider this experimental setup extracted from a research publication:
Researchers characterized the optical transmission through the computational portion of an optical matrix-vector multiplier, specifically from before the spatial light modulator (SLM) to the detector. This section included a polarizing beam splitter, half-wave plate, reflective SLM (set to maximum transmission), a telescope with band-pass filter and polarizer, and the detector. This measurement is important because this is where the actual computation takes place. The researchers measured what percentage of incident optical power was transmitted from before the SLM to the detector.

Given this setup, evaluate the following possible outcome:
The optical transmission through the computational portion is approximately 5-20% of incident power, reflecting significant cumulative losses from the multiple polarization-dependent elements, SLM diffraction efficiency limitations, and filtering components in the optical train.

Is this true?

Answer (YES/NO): NO